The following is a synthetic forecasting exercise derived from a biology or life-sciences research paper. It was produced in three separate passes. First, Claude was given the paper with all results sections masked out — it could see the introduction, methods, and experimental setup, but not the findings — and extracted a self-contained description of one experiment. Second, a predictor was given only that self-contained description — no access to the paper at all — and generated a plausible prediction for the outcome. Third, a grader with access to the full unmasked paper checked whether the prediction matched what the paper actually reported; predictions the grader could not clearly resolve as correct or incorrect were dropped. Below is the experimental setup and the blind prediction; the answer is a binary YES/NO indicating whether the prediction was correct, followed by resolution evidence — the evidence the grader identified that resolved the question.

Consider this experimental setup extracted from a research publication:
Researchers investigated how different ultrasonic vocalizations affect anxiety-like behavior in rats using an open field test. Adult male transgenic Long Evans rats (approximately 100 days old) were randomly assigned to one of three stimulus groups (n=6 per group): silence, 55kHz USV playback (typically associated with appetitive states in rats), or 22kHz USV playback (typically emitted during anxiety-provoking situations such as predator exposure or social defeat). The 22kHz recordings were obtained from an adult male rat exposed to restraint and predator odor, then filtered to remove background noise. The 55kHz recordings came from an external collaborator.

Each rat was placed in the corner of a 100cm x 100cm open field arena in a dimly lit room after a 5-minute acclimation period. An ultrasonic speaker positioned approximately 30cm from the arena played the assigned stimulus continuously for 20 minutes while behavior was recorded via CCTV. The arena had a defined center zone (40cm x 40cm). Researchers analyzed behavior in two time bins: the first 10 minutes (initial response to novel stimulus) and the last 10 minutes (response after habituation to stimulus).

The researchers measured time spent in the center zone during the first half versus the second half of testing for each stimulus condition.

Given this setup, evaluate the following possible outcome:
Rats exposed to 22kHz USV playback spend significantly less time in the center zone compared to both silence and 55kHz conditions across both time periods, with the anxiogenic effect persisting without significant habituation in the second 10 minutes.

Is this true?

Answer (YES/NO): NO